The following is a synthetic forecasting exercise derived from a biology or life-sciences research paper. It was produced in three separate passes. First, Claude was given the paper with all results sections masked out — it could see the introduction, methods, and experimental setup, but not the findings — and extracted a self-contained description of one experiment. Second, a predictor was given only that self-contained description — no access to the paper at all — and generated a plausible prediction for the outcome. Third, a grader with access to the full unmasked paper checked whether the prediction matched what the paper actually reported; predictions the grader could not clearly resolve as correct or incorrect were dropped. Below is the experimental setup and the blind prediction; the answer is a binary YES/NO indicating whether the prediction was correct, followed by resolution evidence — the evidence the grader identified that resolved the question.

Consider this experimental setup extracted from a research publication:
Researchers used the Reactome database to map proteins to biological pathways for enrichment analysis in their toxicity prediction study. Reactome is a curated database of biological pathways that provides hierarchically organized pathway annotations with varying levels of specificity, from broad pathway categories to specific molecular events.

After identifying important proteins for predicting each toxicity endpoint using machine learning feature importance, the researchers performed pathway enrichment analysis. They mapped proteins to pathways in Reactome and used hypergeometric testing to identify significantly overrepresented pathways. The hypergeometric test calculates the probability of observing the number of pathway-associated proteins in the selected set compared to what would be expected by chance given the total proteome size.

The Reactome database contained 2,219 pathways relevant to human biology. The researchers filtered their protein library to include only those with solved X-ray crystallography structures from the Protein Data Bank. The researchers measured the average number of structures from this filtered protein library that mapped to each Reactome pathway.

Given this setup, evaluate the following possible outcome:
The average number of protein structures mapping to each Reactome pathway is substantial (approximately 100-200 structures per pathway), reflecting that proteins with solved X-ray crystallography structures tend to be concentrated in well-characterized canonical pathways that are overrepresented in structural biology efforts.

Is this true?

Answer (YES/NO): NO